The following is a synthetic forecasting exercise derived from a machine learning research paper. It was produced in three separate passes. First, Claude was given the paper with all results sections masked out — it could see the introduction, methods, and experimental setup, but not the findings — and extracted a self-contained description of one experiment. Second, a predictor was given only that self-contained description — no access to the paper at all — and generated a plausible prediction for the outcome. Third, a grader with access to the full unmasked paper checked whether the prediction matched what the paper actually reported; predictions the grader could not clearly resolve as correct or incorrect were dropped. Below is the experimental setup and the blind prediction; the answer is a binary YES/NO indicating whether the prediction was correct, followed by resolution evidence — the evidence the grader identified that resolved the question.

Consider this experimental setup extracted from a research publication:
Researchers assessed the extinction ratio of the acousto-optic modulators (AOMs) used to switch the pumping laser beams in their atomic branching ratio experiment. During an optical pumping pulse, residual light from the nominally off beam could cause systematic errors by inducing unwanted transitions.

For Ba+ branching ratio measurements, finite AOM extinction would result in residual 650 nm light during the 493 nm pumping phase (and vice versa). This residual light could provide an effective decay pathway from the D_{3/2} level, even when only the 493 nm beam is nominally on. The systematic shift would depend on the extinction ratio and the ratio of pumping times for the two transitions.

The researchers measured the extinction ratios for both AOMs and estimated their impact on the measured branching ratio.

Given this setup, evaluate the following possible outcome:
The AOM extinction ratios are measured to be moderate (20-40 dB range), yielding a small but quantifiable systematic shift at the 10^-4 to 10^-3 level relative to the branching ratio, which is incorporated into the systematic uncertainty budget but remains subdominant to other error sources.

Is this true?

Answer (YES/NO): NO